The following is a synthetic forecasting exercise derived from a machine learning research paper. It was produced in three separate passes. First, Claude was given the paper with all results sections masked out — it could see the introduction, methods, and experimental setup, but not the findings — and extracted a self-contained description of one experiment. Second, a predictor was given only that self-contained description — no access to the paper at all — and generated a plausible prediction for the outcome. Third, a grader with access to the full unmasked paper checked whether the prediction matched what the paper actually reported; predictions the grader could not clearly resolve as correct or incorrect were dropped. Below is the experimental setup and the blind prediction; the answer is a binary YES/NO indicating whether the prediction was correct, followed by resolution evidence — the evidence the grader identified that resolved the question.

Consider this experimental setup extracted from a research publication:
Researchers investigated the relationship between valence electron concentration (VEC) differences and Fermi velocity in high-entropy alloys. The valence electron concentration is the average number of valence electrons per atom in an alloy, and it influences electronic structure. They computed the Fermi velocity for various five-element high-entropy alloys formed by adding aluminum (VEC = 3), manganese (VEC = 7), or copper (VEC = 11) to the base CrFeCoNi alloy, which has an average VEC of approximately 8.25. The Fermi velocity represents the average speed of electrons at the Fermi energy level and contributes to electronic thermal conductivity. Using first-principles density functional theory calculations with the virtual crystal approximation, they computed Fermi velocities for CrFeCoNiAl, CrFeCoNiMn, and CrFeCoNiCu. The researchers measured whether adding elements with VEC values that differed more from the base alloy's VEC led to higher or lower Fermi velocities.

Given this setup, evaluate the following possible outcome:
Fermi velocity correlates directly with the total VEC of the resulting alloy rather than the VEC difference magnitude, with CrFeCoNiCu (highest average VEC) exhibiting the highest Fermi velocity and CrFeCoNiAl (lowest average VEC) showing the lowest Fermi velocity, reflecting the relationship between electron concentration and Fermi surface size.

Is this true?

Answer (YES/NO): NO